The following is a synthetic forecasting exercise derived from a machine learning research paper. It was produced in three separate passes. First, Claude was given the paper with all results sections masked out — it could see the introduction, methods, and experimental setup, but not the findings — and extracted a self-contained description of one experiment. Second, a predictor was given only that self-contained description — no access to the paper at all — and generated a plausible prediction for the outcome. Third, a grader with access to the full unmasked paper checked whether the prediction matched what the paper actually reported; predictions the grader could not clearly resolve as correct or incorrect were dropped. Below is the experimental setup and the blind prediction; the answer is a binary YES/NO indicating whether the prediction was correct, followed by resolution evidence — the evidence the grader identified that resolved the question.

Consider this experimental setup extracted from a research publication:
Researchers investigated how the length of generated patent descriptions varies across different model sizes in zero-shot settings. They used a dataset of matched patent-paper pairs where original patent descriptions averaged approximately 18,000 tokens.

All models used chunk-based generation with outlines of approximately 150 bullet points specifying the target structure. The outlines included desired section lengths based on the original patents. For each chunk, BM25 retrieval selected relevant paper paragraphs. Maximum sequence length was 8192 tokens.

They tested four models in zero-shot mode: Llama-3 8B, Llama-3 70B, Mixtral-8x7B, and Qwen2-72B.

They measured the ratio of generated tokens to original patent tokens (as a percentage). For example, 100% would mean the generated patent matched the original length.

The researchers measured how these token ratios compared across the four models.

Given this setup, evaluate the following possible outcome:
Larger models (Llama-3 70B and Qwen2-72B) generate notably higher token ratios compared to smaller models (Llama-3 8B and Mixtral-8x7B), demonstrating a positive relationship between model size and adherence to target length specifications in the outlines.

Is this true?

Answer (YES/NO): NO